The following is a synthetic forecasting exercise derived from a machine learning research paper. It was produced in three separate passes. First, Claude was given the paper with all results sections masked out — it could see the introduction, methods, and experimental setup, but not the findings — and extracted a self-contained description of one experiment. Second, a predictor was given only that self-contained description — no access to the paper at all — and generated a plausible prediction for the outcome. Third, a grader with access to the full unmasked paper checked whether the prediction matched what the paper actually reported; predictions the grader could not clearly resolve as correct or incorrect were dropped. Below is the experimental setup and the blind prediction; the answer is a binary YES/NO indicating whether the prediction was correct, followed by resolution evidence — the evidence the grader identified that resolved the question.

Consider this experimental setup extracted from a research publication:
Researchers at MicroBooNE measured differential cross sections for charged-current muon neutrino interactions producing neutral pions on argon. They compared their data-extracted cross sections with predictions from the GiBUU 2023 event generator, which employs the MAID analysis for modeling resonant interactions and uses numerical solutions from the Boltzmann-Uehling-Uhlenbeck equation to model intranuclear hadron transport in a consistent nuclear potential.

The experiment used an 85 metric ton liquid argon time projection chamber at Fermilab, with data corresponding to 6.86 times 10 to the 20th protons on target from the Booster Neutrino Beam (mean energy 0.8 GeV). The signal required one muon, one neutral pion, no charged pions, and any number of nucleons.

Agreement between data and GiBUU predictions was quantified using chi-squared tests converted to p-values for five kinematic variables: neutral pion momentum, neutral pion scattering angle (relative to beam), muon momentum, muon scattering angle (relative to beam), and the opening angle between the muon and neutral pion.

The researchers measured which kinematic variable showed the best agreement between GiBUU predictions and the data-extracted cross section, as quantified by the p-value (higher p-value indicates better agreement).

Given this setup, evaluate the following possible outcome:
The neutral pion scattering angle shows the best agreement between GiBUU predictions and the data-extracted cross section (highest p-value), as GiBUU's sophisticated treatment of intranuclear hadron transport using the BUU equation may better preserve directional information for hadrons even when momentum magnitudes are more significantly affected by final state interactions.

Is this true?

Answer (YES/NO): NO